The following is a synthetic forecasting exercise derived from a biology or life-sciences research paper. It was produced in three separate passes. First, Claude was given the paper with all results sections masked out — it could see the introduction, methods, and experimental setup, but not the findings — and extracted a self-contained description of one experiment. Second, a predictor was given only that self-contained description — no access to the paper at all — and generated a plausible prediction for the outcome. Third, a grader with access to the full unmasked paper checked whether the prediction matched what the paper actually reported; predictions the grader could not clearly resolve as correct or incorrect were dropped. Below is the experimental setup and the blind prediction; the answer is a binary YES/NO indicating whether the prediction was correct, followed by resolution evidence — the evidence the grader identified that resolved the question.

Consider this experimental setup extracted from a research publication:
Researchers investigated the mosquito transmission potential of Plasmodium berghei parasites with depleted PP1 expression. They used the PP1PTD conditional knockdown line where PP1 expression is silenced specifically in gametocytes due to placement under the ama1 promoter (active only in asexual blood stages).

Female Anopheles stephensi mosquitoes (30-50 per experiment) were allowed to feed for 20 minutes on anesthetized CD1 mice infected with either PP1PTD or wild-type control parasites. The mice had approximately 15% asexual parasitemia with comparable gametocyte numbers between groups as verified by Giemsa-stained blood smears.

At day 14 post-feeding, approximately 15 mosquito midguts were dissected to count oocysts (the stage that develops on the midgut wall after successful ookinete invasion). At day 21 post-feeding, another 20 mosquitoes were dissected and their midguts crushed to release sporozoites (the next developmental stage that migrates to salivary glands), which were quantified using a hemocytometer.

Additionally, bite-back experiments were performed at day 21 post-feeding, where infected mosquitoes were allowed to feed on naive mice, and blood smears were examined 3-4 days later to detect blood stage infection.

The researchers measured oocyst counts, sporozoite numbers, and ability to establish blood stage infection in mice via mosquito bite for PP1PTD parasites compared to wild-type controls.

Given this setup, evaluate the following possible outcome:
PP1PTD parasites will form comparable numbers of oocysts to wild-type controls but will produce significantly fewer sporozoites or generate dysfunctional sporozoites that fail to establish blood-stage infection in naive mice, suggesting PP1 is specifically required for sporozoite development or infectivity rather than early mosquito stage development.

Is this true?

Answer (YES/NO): NO